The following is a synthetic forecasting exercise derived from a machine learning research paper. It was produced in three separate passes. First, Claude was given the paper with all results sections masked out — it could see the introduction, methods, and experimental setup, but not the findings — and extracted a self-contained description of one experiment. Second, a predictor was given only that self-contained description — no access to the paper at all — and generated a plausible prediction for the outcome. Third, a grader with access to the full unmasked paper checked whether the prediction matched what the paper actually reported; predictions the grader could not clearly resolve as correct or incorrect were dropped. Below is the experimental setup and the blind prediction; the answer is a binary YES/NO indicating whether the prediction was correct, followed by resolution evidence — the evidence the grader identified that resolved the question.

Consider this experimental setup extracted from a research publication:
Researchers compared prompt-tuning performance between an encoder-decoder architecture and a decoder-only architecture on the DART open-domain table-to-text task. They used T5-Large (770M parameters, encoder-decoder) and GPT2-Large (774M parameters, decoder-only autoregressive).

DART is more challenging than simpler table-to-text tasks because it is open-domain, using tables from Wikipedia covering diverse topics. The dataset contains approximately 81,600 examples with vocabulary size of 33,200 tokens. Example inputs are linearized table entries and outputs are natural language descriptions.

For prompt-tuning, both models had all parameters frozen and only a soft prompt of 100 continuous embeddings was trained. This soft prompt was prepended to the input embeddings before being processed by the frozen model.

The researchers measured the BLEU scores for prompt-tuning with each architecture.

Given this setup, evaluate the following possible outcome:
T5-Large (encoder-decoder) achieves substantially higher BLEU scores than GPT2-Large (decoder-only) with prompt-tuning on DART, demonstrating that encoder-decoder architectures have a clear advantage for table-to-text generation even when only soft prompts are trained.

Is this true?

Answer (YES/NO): YES